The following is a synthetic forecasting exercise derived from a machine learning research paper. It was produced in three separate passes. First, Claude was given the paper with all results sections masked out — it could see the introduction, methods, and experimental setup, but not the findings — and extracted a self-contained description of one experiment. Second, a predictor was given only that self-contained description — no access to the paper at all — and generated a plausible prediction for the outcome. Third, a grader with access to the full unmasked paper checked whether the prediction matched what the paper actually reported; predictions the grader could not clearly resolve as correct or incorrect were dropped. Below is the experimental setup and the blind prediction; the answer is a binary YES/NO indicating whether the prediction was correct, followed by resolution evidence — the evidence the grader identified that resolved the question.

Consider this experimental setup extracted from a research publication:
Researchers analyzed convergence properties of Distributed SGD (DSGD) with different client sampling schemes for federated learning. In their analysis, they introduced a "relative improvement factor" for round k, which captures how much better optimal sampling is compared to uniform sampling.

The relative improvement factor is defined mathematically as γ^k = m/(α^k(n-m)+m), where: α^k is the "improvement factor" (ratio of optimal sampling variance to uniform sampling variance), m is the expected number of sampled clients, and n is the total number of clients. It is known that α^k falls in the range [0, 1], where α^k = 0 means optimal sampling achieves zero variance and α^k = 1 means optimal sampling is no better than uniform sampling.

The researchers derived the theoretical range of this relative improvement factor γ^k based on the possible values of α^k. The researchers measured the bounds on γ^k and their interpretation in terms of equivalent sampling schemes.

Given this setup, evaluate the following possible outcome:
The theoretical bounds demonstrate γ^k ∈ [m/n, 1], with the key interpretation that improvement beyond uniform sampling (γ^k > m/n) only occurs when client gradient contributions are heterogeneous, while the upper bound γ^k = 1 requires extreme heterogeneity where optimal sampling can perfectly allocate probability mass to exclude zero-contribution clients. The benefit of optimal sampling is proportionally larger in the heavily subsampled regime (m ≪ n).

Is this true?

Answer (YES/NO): NO